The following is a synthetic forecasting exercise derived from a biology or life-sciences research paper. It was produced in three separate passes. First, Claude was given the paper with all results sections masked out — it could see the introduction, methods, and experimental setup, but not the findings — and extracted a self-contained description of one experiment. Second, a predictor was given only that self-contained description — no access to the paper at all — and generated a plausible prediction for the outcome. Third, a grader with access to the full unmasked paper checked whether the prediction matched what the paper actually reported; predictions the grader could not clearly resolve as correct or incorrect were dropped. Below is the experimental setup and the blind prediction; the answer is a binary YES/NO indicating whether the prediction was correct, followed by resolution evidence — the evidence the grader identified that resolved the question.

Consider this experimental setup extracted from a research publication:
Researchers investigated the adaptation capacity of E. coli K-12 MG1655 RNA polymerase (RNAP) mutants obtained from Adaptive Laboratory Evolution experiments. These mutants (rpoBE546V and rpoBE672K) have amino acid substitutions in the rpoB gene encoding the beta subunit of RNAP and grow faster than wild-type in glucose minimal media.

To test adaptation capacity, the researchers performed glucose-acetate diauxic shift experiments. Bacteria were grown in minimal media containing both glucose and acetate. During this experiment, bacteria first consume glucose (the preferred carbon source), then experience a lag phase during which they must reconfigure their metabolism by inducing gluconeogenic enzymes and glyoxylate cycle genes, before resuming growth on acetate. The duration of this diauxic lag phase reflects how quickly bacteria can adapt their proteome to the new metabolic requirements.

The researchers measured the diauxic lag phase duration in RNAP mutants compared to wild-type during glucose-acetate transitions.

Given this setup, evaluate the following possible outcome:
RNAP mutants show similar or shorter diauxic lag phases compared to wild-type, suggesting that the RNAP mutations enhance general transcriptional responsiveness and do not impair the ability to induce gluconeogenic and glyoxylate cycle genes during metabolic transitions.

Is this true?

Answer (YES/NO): NO